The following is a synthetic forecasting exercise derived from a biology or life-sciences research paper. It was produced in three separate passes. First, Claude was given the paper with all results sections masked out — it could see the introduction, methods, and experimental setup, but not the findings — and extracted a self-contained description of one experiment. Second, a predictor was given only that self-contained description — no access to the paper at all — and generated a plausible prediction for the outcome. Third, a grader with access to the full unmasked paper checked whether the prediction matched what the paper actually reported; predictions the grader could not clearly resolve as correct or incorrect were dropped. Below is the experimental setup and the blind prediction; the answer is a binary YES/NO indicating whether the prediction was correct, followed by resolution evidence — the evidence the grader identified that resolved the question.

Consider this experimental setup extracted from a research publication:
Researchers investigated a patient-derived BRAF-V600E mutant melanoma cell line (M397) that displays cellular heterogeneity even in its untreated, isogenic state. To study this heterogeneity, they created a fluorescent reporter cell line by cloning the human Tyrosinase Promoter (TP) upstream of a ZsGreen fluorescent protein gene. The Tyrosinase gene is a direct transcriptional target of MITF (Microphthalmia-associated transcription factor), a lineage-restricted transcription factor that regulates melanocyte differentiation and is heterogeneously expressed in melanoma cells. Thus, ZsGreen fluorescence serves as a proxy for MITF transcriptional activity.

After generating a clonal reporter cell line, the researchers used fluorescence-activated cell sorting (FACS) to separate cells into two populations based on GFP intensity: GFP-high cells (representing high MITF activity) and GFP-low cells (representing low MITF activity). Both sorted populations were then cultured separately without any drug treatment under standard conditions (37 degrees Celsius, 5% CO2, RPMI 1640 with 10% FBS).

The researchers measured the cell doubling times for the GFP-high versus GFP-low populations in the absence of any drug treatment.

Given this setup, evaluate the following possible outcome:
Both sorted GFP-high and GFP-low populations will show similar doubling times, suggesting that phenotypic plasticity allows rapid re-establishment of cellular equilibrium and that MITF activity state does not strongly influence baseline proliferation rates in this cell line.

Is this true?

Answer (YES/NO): NO